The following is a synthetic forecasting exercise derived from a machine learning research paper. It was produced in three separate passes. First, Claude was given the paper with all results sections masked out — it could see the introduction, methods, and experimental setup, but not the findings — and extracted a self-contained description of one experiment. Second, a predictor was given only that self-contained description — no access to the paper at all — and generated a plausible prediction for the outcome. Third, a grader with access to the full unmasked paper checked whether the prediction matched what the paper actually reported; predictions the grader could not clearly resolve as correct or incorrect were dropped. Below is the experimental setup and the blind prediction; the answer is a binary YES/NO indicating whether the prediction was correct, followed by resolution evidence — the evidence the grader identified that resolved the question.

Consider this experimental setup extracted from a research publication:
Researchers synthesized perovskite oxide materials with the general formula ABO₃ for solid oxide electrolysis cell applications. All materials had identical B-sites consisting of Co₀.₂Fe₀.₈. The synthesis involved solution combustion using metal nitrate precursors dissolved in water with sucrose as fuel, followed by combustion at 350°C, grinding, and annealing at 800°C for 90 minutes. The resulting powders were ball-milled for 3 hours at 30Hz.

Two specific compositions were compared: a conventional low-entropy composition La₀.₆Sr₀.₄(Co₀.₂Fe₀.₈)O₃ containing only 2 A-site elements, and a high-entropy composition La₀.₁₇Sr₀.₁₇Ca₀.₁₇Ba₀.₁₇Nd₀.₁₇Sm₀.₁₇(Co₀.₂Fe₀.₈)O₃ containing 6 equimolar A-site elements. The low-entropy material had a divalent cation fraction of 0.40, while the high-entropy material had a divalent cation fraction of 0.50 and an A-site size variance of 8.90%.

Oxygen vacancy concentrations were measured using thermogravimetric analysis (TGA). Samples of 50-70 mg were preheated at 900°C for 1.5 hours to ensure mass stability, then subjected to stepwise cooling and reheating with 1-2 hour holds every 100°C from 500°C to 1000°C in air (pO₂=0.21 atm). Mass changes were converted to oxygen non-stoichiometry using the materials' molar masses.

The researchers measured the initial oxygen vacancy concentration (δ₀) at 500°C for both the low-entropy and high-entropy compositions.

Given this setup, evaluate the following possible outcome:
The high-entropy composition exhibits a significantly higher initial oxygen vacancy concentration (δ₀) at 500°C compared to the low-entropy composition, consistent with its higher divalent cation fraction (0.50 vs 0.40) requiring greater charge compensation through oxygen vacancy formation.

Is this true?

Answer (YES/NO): YES